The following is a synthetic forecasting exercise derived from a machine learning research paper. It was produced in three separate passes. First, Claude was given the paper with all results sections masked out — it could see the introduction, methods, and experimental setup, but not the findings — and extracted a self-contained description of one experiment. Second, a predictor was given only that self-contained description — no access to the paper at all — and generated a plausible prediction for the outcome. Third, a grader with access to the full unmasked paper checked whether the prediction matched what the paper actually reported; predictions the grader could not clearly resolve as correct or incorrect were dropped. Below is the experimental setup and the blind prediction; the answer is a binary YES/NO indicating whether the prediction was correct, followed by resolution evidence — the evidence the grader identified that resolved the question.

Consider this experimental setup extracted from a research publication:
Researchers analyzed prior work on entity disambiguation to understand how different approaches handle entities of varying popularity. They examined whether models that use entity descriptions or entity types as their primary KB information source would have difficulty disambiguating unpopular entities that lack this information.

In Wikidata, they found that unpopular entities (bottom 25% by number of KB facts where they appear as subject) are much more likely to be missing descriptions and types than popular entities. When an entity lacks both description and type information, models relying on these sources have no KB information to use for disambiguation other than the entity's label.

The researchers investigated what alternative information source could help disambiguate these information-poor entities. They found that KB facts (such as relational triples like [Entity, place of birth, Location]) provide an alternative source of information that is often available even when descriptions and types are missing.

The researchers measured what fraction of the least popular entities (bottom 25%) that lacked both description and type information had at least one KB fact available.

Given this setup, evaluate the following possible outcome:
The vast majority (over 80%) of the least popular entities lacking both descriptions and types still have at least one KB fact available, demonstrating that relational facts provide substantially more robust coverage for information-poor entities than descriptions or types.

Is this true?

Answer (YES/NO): NO